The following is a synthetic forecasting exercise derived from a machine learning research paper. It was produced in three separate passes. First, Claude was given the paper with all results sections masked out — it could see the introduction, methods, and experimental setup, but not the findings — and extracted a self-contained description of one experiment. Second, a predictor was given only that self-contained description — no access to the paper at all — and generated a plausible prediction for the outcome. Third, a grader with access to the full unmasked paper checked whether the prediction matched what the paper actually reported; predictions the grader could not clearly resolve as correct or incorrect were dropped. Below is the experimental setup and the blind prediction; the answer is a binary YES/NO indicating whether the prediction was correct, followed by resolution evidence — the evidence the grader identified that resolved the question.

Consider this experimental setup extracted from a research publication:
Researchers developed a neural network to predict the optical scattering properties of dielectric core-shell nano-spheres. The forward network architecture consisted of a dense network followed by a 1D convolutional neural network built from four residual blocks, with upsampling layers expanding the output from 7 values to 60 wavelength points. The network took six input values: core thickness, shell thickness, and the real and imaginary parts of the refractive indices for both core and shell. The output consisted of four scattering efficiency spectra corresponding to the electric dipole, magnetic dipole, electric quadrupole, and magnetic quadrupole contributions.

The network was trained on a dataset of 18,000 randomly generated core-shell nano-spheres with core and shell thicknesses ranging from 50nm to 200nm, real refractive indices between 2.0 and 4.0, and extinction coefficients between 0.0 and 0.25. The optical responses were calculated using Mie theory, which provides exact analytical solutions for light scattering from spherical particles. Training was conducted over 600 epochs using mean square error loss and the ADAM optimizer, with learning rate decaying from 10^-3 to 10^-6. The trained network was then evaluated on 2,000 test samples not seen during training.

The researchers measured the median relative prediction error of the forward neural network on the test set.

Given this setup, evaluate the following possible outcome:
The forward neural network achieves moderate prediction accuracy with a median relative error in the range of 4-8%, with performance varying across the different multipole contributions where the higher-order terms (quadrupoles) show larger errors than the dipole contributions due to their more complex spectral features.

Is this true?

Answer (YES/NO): NO